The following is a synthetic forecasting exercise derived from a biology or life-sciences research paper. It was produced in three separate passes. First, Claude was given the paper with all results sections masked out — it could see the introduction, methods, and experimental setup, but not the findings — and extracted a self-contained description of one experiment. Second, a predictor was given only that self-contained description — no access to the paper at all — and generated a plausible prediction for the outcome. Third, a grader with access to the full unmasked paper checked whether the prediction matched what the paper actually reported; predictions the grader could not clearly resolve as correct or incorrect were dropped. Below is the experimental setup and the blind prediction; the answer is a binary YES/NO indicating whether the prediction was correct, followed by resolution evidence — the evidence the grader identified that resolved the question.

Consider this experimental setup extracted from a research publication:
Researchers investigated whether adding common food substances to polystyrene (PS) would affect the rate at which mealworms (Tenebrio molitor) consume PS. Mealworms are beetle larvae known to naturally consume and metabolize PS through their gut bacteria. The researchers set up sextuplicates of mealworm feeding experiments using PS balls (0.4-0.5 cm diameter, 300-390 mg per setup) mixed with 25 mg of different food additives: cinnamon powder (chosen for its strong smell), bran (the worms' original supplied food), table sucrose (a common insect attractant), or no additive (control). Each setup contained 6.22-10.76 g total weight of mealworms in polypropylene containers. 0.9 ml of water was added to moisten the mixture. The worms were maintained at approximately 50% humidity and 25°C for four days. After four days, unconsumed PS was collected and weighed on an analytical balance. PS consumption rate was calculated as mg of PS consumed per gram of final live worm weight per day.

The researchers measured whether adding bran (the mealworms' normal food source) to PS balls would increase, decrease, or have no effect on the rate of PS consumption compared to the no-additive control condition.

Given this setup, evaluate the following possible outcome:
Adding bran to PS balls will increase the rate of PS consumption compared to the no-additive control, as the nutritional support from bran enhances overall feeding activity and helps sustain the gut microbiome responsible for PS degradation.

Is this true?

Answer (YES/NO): YES